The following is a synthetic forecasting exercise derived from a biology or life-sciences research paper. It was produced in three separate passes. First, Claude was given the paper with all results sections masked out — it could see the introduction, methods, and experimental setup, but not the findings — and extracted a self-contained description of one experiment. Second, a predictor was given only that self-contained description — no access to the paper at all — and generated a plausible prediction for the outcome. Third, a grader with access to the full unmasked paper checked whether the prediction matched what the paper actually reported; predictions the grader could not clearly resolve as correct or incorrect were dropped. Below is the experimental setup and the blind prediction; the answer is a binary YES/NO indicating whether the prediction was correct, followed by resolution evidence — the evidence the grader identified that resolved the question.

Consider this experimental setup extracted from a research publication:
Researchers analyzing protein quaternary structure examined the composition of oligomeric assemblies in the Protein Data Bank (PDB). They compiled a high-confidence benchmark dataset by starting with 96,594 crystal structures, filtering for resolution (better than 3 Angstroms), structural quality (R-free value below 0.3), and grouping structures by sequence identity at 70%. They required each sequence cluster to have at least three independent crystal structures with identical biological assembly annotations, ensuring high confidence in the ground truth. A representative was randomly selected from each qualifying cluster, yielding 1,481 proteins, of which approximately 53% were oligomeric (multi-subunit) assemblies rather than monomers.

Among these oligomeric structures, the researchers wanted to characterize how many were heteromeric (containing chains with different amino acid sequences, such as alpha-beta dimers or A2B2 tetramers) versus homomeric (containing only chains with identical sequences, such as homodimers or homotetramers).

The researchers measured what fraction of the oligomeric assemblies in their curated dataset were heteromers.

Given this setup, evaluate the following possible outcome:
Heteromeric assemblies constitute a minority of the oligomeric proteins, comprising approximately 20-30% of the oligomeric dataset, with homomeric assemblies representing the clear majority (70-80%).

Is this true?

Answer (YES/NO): NO